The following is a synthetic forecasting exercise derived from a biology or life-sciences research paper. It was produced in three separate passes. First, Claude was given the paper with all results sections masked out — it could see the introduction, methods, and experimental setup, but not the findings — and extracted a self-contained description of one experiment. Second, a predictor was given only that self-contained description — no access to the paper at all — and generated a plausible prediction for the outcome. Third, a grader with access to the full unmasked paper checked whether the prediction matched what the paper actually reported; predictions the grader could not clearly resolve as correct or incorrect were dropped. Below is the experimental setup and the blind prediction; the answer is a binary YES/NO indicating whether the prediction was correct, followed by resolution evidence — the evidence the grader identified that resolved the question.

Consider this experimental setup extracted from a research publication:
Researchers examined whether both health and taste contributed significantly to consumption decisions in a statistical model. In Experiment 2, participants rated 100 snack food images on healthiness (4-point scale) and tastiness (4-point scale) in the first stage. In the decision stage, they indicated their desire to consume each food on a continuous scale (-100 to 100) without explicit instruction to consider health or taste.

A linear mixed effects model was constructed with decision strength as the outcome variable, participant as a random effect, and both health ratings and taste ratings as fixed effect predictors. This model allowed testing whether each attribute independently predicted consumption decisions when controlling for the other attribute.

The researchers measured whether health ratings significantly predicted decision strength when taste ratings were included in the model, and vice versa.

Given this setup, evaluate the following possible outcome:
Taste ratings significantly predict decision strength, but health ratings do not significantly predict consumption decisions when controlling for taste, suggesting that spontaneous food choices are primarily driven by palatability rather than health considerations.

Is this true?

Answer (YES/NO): NO